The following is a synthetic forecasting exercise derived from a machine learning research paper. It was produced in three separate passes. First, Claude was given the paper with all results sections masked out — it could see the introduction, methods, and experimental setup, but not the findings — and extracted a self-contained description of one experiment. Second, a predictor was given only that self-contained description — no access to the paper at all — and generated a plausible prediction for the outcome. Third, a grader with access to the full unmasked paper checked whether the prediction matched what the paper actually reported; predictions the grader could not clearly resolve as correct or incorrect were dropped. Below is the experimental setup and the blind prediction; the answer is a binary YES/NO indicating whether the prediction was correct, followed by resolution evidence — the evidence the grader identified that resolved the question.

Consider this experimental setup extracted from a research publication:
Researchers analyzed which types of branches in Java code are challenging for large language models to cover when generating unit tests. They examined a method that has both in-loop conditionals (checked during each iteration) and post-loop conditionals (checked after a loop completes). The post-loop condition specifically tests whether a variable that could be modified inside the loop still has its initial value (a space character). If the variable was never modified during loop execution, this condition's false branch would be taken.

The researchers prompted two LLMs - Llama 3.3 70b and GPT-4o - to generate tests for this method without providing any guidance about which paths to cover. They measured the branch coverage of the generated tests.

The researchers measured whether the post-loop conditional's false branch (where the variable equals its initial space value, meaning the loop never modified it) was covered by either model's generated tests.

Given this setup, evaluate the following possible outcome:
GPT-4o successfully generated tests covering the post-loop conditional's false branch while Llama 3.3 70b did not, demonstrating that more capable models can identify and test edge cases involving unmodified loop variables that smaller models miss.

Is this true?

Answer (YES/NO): NO